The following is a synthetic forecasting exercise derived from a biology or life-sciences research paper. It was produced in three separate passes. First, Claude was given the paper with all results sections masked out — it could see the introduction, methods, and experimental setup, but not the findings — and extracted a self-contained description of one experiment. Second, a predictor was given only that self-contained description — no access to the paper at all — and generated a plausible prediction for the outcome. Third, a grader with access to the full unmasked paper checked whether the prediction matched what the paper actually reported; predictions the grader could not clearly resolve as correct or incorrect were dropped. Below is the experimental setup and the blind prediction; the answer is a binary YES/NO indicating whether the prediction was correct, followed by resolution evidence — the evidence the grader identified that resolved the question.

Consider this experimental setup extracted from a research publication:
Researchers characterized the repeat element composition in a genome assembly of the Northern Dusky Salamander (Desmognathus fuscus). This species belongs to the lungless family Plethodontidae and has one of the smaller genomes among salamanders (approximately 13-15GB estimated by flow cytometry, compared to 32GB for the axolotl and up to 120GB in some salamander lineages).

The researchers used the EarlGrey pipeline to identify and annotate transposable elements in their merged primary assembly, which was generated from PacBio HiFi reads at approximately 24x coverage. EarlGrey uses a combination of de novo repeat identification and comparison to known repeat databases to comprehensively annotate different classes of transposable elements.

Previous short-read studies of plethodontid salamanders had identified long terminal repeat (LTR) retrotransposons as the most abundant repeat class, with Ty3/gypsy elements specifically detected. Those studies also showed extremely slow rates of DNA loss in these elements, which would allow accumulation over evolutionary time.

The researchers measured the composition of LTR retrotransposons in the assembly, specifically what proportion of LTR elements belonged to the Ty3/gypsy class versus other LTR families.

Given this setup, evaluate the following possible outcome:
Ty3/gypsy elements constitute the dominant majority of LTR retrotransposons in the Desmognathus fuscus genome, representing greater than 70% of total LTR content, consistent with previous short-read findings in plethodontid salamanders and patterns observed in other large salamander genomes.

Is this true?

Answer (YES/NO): NO